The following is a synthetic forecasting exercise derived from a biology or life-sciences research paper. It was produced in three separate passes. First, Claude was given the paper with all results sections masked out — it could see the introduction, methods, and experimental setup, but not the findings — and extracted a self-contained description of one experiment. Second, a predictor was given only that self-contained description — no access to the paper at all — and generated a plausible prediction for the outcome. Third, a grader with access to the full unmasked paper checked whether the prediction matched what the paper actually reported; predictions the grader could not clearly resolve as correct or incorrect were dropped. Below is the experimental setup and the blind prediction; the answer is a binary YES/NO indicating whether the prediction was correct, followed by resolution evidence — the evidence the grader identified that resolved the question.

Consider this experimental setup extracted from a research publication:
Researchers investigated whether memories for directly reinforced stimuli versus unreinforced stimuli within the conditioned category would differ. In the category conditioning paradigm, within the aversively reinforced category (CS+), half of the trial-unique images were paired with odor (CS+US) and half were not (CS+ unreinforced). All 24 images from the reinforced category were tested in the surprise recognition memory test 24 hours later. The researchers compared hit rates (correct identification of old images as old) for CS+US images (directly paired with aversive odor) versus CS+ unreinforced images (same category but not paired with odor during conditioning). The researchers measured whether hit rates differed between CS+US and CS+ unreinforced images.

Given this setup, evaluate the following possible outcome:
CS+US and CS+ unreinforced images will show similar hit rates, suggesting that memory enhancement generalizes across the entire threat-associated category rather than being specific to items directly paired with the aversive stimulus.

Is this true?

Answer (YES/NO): NO